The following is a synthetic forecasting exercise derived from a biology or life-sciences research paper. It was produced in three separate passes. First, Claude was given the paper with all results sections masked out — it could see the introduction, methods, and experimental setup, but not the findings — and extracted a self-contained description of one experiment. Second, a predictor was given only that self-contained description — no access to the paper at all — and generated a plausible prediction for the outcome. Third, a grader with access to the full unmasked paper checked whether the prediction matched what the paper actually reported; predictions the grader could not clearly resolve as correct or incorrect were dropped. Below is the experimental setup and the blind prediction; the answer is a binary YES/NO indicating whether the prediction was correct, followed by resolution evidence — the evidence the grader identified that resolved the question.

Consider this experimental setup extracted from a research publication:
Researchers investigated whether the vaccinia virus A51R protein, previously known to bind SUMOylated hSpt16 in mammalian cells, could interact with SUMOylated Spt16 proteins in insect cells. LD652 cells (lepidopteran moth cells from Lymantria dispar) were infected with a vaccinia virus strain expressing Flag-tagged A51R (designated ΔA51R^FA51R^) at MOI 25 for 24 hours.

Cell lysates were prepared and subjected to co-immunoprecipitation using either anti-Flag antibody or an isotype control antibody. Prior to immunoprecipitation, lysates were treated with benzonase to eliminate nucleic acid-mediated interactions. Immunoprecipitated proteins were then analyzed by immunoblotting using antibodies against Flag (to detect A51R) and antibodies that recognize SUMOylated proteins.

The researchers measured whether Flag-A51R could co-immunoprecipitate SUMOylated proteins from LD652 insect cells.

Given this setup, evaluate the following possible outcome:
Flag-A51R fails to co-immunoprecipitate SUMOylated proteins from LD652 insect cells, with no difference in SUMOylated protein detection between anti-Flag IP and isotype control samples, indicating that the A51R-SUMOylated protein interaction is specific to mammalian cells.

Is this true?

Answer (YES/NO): NO